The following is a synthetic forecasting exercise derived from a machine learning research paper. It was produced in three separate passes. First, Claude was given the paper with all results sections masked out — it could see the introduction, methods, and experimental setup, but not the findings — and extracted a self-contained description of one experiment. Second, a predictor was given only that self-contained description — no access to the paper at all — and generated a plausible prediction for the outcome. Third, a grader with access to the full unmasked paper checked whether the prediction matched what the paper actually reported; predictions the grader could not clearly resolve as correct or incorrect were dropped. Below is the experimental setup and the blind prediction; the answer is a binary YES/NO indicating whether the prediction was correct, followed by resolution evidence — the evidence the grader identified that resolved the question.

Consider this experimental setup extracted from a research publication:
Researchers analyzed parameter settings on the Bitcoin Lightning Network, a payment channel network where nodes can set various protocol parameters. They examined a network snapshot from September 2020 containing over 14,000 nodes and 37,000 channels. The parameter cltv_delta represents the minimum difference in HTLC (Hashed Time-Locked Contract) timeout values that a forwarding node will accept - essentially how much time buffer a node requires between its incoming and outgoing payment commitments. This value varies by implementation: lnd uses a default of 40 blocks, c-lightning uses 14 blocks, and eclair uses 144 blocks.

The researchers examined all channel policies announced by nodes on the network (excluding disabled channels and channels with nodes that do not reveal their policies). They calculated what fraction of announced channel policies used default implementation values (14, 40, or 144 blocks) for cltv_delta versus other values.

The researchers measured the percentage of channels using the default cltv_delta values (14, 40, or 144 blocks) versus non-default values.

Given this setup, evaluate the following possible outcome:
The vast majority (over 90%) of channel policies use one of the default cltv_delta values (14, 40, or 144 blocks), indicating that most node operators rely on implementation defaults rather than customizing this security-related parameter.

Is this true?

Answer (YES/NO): NO